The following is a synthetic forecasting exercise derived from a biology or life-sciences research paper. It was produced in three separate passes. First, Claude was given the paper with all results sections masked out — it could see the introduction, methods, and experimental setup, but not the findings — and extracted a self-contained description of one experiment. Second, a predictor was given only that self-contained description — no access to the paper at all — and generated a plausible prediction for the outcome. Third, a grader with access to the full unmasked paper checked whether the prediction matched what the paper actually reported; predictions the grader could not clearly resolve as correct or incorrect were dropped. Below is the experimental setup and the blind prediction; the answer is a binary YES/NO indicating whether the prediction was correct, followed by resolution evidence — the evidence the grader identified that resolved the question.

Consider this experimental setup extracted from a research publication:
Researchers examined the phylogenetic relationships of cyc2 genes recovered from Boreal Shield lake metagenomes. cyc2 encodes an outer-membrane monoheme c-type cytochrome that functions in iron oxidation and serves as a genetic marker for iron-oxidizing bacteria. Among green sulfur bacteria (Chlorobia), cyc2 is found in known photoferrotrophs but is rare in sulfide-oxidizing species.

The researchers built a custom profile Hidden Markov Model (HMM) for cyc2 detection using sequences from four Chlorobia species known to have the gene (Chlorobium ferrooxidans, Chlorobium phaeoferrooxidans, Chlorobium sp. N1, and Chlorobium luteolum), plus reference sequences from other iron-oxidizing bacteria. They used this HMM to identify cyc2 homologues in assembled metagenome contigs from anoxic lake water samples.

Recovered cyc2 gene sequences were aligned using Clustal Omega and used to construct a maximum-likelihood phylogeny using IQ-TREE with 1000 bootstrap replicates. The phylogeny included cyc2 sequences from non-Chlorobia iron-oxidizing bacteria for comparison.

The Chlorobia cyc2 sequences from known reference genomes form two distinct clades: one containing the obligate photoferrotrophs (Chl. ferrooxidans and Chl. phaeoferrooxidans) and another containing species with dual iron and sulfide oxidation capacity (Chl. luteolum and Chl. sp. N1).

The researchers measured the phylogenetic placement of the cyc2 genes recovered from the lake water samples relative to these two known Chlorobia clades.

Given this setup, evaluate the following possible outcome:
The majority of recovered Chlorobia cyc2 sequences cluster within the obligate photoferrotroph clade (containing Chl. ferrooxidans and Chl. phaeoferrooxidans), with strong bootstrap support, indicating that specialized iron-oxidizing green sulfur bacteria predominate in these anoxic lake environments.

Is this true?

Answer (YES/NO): NO